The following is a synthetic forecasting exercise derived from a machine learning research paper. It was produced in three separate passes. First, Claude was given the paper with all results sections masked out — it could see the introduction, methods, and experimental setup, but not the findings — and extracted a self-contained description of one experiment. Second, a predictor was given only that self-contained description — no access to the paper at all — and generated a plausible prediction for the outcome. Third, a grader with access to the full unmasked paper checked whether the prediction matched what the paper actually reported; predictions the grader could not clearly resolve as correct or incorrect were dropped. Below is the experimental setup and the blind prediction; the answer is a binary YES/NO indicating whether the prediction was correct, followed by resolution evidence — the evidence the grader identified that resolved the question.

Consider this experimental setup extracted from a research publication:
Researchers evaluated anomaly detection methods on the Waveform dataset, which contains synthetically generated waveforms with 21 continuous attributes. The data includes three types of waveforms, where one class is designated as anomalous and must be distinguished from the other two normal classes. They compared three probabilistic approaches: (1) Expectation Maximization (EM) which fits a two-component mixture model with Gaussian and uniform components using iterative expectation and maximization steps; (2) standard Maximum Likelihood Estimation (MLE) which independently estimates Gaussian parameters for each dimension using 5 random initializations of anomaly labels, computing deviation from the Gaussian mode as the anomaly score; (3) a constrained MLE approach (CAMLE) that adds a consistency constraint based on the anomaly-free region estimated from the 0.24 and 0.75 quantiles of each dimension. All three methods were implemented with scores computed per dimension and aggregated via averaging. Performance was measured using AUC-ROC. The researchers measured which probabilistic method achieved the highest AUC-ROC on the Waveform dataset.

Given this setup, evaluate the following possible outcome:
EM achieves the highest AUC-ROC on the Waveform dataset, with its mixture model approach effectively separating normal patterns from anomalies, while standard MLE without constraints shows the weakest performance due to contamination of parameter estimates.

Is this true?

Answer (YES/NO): NO